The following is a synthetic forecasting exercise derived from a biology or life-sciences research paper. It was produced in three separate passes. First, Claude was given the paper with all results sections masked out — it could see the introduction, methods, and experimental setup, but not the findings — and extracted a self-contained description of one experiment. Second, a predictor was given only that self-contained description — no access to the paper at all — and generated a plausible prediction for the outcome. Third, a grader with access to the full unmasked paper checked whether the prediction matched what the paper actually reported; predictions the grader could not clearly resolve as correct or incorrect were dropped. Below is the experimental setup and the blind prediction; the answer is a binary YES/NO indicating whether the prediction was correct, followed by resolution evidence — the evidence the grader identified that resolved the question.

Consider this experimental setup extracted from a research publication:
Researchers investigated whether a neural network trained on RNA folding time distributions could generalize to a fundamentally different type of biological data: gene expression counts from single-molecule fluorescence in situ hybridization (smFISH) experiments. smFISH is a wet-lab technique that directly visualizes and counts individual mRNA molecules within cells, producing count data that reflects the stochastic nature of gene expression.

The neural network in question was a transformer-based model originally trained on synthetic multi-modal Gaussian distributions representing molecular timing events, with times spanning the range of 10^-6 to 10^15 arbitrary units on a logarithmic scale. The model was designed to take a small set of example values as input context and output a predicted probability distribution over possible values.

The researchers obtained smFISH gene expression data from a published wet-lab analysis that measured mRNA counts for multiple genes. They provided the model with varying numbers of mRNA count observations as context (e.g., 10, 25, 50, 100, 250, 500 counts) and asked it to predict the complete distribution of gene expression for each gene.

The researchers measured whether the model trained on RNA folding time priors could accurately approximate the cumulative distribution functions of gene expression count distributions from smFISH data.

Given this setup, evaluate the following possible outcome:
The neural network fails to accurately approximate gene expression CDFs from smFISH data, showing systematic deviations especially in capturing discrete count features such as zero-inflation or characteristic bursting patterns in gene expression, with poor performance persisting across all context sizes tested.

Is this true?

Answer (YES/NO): NO